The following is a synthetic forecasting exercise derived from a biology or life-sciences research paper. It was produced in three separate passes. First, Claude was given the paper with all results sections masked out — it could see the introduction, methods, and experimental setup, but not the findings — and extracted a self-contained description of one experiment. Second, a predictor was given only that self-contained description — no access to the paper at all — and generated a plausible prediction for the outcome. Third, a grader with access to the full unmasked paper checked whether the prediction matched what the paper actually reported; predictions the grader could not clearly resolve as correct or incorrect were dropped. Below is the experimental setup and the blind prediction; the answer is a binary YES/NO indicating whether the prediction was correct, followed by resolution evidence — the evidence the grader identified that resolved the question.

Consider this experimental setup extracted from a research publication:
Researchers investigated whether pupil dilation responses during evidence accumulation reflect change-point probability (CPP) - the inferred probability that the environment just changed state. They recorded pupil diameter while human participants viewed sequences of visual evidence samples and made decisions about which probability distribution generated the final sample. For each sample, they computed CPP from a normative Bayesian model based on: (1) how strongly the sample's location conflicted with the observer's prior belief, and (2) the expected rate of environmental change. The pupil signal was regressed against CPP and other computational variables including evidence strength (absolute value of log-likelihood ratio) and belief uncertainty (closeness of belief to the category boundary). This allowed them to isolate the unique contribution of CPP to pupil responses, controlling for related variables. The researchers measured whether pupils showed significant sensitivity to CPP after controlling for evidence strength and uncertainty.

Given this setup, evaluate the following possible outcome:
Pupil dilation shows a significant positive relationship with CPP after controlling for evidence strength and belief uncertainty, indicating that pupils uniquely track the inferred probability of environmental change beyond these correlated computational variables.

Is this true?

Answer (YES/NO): YES